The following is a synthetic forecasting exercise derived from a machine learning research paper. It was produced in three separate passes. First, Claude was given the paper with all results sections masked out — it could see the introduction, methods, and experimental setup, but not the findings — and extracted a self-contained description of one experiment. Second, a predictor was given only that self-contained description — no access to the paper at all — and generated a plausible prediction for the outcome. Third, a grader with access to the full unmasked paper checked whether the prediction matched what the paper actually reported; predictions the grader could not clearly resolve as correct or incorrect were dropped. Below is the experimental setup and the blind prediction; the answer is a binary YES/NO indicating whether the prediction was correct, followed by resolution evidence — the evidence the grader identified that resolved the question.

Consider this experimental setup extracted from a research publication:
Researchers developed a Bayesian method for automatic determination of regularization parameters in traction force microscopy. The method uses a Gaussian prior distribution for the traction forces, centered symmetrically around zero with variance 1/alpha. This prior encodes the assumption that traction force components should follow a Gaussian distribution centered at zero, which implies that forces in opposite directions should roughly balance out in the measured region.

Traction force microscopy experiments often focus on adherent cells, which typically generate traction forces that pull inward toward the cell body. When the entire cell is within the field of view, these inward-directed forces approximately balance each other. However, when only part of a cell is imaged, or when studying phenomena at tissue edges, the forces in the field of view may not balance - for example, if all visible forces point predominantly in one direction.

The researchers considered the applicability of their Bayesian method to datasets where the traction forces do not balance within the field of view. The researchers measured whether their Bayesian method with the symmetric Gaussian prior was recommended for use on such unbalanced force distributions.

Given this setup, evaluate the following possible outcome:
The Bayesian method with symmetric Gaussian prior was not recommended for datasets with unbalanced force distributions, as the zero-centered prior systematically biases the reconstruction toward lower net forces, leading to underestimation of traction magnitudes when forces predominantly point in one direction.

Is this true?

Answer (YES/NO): NO